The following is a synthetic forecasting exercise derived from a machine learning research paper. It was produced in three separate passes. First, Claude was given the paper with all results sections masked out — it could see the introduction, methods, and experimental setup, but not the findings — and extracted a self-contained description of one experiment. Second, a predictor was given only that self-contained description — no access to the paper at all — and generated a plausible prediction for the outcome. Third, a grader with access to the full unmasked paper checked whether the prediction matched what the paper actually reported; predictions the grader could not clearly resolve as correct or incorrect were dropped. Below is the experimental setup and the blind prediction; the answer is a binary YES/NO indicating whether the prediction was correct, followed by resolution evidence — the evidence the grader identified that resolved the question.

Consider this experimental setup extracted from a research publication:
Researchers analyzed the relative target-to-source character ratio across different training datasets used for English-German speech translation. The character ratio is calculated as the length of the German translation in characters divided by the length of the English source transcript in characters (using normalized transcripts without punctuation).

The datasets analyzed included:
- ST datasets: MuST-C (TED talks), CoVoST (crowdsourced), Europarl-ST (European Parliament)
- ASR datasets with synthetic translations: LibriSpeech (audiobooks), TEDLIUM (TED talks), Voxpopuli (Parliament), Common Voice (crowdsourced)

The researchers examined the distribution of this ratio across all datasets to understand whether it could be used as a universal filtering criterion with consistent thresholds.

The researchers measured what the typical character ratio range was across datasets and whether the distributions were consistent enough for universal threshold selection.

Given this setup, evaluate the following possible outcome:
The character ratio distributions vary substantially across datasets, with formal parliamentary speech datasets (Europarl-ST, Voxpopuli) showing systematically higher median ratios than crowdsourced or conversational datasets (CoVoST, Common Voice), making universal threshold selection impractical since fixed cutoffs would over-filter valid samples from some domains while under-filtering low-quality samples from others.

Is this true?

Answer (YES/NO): NO